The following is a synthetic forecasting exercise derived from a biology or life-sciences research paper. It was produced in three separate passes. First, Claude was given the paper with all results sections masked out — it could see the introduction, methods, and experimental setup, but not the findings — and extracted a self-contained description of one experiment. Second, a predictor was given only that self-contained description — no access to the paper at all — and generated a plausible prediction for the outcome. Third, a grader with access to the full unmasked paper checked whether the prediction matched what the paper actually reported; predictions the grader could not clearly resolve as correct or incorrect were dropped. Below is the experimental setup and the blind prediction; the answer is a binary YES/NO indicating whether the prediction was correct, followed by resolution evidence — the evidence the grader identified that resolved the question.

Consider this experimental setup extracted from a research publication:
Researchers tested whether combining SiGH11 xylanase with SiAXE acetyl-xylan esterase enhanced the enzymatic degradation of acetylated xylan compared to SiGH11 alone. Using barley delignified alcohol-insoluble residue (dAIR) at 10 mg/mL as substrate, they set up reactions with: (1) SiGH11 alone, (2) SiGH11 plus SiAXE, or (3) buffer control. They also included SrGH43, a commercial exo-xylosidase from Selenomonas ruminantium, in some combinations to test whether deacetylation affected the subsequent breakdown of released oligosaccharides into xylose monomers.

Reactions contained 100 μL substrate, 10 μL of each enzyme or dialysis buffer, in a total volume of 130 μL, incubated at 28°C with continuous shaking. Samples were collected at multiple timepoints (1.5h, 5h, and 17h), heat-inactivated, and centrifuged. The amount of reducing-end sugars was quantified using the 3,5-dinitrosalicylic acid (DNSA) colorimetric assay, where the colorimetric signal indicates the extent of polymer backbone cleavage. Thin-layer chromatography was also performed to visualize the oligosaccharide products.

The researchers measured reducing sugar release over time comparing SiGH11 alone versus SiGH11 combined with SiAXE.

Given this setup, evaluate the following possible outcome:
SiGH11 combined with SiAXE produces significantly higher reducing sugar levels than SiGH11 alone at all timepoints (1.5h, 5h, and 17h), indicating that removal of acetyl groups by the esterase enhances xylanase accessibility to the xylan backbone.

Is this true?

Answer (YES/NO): NO